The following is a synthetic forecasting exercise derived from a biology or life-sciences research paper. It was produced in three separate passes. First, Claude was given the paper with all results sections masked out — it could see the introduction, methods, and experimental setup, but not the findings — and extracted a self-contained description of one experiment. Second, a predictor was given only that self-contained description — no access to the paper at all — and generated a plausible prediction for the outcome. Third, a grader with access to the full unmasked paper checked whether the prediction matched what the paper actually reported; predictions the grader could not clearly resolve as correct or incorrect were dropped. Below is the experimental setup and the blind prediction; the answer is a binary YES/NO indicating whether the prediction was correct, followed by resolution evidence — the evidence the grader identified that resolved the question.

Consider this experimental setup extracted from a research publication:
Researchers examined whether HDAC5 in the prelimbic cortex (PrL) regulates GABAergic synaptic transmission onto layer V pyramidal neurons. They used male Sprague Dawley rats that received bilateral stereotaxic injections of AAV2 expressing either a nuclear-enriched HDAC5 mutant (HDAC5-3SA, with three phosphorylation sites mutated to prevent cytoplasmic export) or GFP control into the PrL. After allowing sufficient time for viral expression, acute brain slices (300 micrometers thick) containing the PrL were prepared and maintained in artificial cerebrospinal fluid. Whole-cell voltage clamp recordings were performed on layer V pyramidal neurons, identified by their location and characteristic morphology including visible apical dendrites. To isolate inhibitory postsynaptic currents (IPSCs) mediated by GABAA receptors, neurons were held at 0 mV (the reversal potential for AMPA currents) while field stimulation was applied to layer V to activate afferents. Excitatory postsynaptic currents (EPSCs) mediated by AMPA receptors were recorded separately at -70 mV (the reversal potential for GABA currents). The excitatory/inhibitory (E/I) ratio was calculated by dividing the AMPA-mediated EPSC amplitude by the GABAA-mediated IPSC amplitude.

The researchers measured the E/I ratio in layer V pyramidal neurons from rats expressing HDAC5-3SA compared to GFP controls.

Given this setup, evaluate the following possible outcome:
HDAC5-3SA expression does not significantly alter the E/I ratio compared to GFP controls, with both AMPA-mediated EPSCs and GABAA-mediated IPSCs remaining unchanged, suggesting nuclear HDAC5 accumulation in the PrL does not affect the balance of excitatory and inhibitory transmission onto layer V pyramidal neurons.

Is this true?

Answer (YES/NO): NO